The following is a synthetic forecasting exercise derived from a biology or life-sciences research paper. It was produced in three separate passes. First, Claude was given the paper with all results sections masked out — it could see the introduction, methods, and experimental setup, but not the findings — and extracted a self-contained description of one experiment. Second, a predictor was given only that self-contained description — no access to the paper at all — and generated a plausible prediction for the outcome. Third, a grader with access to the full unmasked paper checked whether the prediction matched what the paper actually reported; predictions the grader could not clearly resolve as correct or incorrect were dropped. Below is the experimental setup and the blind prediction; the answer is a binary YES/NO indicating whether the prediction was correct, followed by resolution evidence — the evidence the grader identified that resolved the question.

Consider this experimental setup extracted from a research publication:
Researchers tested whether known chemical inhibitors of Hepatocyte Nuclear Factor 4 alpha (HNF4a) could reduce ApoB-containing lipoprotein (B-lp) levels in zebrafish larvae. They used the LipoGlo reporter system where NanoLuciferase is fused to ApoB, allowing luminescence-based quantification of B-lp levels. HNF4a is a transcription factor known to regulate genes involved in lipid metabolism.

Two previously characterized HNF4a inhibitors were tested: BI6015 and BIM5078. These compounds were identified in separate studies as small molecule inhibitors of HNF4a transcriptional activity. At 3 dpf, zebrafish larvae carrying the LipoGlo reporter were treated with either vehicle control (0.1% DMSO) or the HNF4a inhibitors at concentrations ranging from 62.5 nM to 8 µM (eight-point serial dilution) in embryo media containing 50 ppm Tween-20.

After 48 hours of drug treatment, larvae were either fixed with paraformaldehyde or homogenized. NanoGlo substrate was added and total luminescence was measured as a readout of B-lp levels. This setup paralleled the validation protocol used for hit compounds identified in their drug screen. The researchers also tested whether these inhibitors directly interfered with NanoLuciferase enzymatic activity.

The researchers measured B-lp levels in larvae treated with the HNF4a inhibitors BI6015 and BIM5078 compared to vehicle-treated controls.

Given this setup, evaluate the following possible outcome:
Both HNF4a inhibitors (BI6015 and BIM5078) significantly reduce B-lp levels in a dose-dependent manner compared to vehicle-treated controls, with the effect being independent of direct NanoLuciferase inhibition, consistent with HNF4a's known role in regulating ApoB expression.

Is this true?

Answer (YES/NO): NO